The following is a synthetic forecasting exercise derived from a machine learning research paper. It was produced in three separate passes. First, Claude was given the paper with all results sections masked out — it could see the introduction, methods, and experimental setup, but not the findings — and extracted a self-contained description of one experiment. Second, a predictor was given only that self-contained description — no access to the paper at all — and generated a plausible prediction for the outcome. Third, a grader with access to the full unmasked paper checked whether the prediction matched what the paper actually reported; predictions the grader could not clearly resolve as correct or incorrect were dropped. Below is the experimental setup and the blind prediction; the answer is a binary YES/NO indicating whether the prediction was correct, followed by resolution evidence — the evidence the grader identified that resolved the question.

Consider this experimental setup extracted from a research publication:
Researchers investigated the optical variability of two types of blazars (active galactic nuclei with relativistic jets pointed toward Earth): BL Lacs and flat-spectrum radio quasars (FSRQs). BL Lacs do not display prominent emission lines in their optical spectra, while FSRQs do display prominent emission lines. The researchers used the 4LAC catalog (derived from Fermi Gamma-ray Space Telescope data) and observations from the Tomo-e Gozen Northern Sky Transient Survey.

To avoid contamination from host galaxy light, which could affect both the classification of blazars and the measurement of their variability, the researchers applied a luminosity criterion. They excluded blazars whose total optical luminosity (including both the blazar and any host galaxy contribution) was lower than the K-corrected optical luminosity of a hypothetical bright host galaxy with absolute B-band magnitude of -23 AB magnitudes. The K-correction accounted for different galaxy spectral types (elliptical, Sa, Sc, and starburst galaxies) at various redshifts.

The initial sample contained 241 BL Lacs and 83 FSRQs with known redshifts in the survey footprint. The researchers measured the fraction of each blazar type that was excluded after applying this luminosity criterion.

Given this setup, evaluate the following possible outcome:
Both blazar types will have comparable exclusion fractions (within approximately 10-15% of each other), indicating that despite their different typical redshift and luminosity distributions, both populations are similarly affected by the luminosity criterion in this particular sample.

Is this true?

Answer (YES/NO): NO